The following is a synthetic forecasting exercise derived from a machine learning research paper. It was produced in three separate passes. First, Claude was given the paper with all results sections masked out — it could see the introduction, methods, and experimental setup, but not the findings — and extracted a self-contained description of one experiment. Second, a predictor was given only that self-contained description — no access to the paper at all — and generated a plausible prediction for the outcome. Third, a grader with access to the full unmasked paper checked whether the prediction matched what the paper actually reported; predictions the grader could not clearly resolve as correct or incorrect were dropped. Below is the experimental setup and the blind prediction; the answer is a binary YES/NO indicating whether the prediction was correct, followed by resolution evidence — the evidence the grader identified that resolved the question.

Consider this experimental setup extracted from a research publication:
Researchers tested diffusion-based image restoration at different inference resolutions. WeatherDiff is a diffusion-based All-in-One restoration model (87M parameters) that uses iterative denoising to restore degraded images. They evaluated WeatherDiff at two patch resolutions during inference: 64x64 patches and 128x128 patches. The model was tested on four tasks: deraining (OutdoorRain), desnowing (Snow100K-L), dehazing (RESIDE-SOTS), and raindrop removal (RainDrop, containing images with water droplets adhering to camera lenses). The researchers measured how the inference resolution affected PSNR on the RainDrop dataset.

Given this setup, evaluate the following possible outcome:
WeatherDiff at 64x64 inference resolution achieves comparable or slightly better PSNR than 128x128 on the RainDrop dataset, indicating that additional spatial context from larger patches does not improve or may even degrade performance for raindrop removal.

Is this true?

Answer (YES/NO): NO